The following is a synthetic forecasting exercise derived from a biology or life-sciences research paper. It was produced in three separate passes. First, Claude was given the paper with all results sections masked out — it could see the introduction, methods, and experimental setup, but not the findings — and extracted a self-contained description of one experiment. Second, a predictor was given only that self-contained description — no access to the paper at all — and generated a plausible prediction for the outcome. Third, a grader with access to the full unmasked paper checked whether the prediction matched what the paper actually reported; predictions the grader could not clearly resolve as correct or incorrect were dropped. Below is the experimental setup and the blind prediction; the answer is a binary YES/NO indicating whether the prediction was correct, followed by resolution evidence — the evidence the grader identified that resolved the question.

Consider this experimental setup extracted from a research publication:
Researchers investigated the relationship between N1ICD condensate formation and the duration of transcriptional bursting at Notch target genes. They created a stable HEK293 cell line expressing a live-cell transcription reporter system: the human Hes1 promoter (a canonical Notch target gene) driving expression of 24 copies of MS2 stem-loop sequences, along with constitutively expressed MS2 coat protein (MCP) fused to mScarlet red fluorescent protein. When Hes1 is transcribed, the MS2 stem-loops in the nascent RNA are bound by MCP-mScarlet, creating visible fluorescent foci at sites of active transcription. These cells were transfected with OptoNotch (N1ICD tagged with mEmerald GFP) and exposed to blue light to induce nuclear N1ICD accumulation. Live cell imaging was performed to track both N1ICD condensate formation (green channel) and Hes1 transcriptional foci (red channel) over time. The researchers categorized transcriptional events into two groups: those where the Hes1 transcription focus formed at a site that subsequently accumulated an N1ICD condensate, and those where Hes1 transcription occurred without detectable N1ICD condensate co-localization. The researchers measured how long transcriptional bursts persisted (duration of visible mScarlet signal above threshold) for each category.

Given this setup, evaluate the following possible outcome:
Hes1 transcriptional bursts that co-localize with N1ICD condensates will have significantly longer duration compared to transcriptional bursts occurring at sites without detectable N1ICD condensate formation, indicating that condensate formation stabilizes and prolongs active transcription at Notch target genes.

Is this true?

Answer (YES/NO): YES